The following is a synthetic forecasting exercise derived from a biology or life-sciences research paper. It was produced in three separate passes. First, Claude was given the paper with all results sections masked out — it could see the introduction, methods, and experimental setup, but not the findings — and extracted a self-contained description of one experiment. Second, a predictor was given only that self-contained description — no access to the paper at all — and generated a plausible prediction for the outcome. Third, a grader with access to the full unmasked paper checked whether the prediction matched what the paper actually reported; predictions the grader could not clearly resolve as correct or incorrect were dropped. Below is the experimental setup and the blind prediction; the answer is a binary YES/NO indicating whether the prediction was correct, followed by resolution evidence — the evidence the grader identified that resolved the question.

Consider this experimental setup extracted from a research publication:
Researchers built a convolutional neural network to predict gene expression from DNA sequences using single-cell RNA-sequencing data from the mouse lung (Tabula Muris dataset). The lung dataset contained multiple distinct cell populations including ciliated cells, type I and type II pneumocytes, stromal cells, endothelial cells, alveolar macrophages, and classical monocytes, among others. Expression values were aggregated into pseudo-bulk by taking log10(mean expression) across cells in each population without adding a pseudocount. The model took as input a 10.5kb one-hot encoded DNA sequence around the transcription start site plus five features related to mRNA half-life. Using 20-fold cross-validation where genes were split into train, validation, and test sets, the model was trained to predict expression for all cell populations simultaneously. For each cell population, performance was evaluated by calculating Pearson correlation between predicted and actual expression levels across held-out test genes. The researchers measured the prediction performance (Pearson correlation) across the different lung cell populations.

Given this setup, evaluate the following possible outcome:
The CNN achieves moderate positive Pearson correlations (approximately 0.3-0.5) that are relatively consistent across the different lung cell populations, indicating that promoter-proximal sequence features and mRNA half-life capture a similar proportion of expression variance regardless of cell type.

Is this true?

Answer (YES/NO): NO